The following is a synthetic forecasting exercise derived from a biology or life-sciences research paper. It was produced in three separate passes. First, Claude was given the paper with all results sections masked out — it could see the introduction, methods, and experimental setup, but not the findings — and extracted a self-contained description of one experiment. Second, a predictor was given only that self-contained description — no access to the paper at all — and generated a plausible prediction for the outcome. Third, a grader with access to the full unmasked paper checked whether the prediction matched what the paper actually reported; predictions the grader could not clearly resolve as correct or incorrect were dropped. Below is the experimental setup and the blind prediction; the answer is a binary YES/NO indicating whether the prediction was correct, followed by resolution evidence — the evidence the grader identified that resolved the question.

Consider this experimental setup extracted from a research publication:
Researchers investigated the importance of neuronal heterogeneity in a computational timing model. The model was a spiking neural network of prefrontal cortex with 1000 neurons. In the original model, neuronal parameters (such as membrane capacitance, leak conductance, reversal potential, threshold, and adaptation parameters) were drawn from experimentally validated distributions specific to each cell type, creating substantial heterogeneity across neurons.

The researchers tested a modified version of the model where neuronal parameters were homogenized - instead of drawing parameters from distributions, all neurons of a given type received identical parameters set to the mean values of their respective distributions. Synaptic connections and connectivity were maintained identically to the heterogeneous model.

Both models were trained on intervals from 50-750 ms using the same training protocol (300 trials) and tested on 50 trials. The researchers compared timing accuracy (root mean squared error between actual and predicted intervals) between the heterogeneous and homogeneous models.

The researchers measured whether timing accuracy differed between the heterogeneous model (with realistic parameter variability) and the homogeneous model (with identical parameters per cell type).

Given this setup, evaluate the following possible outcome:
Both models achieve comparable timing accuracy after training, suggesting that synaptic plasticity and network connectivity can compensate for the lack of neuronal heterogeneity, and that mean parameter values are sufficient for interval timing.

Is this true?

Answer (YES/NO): YES